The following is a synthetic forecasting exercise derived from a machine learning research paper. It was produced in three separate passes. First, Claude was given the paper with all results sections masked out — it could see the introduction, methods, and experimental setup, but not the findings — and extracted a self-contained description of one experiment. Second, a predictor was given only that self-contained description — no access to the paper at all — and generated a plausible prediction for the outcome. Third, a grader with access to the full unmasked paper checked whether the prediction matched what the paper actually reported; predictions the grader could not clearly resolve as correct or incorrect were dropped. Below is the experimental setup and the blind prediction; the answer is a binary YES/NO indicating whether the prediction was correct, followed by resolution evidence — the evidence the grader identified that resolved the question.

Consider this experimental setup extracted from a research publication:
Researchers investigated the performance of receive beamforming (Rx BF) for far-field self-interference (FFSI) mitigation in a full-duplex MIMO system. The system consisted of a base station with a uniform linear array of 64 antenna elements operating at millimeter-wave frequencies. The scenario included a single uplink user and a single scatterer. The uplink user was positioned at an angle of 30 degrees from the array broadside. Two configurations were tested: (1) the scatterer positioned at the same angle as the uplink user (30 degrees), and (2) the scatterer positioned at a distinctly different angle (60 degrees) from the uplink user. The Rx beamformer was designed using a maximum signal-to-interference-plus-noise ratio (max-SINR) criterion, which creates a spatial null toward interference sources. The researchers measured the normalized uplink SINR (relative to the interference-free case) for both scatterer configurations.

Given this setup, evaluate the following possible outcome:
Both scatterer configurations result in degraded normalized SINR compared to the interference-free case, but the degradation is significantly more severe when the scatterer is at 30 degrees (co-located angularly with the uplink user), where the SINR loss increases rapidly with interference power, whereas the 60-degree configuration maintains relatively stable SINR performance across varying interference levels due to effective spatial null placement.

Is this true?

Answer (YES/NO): NO